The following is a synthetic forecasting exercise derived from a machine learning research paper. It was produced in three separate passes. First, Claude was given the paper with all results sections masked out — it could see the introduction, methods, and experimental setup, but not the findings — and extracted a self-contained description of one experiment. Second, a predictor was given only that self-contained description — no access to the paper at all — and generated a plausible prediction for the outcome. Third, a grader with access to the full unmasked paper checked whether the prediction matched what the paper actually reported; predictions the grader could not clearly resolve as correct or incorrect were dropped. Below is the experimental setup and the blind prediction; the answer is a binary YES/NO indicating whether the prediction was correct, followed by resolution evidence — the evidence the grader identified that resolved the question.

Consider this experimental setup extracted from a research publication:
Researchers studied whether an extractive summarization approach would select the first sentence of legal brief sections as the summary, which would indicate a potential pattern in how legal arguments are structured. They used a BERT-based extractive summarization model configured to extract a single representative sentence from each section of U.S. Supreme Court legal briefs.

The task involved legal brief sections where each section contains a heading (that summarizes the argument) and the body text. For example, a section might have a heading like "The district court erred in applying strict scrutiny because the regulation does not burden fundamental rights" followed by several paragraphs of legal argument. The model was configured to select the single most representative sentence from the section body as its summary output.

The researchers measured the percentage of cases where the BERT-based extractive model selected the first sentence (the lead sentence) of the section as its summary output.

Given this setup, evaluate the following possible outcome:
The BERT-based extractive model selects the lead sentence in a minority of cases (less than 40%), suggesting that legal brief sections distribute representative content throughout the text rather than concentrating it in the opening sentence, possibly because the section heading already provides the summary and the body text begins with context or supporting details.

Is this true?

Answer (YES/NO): NO